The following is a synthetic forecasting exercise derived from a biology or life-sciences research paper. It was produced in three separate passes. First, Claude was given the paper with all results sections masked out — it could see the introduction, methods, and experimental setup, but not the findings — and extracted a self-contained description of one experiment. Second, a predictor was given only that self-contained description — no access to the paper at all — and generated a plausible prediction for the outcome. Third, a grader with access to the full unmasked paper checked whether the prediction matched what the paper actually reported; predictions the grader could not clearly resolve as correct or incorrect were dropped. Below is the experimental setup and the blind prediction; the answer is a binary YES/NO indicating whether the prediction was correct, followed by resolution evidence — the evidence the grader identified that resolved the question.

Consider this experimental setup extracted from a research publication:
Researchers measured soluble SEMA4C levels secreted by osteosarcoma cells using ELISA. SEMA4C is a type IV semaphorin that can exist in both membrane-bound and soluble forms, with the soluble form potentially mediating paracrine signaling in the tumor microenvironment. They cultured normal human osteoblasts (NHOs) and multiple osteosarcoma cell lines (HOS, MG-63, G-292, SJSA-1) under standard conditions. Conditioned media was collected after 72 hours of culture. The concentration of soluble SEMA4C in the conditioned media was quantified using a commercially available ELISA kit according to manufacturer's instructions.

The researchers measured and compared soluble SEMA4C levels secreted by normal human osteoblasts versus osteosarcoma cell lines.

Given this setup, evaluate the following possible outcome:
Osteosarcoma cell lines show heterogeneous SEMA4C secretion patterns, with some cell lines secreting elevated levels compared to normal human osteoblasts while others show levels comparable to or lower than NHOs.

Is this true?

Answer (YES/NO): YES